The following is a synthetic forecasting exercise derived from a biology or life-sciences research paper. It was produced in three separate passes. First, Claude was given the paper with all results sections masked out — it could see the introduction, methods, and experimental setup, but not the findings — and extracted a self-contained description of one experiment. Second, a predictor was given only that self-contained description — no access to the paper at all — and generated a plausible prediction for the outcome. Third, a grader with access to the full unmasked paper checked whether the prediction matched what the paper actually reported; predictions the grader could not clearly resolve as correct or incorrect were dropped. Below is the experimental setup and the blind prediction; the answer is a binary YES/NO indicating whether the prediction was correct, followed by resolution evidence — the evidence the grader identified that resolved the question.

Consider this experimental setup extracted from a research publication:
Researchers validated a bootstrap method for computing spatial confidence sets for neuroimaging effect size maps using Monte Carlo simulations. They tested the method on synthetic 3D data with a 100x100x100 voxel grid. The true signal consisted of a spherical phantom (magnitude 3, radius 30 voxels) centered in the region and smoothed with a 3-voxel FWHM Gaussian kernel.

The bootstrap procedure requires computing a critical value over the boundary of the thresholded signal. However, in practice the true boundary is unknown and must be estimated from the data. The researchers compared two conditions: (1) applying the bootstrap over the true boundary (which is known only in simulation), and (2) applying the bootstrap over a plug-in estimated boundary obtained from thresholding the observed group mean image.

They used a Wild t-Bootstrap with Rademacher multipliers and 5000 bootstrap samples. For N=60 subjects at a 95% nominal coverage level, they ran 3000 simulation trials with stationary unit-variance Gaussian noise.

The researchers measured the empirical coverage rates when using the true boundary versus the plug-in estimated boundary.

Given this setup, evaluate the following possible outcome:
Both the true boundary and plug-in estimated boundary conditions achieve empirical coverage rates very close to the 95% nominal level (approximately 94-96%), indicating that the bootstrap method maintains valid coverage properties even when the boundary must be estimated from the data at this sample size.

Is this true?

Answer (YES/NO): NO